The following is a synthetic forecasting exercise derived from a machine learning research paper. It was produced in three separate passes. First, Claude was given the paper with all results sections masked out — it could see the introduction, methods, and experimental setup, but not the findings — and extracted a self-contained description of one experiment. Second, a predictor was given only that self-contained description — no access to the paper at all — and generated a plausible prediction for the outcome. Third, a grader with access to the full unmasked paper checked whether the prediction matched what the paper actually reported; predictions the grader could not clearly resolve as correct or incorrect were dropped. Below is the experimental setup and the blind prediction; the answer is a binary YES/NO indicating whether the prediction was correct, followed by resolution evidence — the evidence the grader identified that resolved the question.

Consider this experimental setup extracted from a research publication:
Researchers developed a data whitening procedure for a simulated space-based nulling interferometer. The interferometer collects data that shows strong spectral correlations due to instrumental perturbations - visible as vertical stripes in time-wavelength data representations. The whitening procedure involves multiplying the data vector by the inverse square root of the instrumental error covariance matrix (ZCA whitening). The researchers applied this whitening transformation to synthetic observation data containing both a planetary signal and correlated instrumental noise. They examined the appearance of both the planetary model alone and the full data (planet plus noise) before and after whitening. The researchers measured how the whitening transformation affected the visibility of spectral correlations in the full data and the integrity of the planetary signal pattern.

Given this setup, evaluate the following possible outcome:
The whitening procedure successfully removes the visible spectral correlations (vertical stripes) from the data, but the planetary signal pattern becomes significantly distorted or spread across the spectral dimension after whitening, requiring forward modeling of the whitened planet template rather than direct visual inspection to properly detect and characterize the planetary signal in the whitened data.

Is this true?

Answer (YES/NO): NO